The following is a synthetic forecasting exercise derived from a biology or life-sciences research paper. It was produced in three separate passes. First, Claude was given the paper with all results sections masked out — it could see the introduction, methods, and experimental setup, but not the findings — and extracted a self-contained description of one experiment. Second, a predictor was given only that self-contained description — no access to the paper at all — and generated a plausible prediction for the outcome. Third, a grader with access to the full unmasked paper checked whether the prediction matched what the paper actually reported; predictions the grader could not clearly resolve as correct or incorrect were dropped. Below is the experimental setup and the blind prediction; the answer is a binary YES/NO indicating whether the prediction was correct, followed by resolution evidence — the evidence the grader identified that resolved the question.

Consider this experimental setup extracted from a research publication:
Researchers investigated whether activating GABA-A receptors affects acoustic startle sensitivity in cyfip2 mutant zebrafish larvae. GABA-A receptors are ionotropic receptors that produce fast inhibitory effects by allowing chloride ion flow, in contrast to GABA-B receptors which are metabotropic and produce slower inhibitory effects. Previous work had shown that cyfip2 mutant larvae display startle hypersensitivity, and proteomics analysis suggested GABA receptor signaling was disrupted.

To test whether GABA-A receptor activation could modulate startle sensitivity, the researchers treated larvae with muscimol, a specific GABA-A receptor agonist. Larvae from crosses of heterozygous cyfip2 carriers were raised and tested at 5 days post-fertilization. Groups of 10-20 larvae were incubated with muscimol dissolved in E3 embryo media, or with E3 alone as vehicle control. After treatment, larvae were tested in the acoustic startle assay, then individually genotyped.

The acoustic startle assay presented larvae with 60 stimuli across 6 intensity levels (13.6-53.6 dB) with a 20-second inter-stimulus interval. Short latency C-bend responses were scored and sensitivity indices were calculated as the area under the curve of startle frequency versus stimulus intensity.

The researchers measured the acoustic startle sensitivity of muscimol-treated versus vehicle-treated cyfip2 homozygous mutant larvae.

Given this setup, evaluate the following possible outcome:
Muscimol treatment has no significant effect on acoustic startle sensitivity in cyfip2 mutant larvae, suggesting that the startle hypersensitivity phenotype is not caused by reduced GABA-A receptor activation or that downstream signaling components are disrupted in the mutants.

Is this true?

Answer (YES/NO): YES